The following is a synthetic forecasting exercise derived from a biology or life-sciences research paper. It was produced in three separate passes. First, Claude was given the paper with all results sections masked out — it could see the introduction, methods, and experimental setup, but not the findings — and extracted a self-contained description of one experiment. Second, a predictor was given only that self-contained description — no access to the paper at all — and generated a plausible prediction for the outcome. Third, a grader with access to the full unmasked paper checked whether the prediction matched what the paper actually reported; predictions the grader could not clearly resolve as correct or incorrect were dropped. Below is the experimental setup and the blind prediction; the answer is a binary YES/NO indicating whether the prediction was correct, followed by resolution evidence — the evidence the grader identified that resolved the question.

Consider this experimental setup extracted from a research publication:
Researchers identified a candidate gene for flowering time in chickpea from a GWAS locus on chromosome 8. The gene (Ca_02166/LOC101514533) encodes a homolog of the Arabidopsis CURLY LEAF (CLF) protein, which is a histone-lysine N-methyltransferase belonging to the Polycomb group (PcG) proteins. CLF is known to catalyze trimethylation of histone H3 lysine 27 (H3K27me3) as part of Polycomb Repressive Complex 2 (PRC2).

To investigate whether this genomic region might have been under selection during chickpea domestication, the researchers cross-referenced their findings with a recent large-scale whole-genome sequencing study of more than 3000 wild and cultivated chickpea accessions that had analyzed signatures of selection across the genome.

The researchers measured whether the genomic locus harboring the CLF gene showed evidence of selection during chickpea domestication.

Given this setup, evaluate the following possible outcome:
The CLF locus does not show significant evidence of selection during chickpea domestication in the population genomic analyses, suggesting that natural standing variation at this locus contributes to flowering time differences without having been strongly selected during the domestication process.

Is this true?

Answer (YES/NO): NO